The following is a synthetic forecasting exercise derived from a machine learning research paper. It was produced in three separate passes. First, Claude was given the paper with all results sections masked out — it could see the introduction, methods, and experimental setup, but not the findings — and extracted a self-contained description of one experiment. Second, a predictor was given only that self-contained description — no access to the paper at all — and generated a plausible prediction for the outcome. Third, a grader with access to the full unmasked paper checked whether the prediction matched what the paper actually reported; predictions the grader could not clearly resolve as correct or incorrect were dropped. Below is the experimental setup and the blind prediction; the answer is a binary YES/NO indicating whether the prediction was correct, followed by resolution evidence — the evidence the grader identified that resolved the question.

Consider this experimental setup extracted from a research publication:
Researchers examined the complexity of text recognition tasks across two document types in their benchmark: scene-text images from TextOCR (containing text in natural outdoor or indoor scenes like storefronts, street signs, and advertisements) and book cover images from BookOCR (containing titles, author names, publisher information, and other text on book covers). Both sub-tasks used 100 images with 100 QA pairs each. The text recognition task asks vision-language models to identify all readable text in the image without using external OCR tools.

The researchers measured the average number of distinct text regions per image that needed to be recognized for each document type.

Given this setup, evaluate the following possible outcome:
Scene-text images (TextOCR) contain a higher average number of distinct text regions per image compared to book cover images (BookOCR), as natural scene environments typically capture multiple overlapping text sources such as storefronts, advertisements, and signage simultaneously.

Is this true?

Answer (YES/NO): NO